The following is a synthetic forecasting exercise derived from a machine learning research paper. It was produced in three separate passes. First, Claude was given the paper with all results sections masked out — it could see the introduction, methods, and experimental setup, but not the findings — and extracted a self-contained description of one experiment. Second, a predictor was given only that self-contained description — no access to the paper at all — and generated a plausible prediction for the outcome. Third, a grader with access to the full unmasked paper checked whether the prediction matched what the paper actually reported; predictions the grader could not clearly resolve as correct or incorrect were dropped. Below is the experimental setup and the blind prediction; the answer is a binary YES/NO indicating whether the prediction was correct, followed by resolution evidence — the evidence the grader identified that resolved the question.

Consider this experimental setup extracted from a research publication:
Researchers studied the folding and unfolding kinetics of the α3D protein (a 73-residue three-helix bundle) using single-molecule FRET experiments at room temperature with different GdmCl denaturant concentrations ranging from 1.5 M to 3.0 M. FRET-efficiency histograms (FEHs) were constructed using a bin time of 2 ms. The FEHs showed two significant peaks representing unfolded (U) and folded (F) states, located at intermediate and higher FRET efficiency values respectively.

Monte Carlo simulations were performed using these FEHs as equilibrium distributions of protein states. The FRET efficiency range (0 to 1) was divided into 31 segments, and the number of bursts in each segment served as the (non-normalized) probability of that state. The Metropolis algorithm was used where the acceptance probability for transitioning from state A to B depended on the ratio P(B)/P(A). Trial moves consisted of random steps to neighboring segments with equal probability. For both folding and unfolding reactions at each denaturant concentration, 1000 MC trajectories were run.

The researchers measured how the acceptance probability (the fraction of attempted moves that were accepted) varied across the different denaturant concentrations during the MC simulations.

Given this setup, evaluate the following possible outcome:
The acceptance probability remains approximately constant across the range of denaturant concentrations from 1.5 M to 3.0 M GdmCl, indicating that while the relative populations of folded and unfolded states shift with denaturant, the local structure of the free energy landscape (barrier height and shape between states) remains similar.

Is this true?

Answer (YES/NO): YES